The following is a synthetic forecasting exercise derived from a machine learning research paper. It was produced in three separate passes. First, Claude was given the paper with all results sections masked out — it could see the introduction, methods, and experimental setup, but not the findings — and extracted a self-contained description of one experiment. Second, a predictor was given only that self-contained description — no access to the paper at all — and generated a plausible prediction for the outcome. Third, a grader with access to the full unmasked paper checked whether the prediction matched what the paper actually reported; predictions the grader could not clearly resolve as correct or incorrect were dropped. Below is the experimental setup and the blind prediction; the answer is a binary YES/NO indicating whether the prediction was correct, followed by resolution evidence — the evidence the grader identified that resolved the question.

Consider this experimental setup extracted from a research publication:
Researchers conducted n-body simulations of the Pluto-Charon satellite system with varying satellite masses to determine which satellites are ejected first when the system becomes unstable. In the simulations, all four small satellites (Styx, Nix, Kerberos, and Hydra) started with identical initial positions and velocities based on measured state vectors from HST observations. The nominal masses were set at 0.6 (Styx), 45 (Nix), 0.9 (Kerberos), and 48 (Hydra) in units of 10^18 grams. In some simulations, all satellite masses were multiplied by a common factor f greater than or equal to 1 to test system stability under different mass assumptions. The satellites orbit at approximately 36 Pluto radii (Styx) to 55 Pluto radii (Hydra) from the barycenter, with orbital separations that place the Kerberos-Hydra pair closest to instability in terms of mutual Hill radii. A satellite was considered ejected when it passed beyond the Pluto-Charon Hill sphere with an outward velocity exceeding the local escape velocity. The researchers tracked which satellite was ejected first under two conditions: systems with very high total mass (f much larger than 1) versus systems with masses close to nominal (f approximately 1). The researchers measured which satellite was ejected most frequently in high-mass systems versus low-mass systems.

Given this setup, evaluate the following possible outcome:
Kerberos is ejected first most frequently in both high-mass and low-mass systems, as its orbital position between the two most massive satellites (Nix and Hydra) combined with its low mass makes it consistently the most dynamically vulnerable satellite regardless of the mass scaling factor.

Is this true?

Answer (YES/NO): NO